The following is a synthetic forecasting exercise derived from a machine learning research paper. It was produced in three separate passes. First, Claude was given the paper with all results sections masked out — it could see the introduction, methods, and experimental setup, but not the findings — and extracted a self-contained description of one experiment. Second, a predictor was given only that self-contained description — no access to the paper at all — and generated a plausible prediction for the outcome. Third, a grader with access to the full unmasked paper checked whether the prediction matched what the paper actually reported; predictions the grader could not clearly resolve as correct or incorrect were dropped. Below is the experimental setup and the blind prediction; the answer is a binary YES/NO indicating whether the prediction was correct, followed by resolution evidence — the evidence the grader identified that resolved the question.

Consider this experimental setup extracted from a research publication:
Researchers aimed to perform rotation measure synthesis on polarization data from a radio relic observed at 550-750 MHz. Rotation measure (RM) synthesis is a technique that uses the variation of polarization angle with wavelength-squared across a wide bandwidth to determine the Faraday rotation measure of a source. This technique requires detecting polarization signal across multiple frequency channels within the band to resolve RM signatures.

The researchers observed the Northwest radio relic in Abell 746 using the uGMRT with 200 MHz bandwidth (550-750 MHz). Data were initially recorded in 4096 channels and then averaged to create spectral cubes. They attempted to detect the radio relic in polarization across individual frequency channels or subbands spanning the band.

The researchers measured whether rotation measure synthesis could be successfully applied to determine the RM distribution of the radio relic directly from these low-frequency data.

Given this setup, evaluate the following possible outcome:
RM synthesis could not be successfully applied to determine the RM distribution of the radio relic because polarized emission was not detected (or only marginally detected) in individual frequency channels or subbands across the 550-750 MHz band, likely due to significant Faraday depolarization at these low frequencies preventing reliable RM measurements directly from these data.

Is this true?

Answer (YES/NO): YES